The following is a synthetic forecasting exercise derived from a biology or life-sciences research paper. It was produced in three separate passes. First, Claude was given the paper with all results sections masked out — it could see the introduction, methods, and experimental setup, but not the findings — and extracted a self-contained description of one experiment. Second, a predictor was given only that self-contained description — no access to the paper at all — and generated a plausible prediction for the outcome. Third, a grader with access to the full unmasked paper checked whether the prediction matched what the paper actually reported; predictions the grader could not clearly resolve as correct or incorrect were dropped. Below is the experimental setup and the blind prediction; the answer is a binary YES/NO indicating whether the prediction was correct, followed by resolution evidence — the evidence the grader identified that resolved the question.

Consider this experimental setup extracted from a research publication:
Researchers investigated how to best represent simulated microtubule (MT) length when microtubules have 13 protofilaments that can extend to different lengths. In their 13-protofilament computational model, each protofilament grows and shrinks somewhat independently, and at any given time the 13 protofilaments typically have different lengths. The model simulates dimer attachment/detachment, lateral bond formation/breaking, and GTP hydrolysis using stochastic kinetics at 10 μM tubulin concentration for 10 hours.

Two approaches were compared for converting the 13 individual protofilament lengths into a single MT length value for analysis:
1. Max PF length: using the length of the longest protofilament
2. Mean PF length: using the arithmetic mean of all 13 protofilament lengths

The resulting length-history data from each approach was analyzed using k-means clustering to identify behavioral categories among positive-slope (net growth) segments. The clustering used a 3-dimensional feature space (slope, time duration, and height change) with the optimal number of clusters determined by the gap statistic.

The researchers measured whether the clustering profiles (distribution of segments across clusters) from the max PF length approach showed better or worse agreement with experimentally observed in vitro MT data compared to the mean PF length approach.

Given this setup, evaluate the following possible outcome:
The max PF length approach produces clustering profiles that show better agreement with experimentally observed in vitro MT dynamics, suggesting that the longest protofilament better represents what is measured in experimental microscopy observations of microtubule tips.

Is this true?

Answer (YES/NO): YES